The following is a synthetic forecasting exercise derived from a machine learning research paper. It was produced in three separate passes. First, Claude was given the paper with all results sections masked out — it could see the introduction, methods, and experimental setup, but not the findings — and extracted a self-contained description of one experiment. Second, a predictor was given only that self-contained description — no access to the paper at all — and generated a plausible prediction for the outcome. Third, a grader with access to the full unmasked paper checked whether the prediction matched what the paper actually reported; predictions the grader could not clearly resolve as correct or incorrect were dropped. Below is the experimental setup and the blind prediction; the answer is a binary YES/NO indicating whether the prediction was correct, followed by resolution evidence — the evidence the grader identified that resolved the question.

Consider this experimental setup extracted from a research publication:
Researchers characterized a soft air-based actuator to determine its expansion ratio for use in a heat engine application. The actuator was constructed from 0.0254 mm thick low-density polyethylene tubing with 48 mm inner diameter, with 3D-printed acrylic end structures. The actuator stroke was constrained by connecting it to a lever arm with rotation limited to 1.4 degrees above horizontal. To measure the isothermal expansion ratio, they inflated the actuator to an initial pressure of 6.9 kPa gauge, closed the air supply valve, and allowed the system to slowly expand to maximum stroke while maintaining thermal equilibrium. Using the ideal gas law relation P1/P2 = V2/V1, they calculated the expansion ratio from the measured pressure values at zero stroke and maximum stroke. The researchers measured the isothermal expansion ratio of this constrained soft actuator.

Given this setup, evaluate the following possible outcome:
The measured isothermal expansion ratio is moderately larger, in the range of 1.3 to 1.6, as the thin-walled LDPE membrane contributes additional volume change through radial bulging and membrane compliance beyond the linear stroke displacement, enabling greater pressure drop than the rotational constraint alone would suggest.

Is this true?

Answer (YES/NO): NO